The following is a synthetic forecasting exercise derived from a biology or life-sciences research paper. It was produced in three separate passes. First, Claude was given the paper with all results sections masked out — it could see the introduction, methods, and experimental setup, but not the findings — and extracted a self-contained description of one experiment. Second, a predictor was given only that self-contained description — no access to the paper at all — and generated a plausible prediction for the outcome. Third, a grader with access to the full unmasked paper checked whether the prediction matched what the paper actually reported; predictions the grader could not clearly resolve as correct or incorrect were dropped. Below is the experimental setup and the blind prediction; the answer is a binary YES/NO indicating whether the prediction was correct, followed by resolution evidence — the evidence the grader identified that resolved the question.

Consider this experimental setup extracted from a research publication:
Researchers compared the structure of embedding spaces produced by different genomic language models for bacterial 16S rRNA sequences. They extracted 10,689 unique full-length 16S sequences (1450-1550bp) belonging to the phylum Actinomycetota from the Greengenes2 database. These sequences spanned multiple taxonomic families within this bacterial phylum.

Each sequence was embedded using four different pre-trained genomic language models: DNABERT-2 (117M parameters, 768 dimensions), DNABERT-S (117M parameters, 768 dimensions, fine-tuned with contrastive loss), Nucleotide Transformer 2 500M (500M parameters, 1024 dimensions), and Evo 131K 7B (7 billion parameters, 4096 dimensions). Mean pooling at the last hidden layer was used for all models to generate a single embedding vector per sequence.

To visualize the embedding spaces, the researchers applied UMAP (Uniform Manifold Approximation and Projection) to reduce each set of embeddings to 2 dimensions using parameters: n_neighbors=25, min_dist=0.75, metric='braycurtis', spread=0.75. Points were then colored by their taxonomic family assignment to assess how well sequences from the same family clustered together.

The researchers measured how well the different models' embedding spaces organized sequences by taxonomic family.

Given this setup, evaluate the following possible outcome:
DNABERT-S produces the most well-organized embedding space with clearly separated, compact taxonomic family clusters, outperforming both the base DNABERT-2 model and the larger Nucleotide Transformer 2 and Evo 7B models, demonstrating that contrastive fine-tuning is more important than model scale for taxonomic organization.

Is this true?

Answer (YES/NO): NO